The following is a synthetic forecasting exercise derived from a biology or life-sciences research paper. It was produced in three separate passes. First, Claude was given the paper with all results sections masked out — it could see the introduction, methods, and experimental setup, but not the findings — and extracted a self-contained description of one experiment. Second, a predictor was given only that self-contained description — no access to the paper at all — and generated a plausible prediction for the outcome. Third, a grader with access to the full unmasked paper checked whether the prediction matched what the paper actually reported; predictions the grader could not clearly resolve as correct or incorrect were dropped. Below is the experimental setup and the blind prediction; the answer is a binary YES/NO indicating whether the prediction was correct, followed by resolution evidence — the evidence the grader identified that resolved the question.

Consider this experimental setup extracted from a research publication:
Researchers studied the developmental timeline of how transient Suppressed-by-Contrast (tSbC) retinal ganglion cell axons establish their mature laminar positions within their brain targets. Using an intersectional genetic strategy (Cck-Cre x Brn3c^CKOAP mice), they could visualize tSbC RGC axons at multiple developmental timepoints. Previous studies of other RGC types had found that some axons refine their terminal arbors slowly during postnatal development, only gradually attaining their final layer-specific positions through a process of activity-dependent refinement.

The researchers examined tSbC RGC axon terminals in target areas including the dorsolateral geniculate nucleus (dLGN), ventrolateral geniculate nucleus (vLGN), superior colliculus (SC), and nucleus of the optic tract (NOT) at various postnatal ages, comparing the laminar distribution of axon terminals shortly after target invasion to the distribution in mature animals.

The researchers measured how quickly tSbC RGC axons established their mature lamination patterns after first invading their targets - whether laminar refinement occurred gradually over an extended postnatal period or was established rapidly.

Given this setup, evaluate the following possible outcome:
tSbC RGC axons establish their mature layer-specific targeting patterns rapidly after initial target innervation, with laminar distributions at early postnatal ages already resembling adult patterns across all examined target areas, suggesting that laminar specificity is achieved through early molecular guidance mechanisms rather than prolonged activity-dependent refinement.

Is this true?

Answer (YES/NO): YES